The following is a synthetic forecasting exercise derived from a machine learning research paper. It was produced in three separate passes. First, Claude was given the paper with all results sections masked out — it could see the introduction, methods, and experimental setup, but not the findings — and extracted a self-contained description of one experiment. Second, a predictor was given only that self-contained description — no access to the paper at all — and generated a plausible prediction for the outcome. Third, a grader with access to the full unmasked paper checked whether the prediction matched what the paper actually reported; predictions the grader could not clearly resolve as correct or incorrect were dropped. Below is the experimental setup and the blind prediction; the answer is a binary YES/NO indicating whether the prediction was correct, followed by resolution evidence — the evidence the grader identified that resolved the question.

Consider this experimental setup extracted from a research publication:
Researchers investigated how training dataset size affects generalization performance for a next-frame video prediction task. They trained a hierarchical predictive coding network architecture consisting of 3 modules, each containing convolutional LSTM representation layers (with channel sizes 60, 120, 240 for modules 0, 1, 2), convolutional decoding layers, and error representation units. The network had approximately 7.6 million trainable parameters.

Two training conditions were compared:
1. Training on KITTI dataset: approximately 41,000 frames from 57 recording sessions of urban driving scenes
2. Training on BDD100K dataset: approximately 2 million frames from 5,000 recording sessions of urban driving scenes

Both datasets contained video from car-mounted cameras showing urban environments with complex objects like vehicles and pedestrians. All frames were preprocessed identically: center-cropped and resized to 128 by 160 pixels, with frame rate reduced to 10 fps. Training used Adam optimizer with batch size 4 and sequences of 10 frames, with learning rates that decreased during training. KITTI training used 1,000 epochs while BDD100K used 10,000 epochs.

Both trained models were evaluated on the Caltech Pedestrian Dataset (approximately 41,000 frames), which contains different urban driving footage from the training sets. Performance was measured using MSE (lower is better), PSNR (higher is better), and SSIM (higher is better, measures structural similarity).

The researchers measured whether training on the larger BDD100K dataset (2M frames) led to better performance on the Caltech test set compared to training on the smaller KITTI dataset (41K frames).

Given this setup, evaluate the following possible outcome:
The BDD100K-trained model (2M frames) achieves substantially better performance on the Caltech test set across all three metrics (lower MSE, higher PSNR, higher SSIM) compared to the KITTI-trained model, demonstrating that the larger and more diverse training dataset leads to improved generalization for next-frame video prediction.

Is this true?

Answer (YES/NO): YES